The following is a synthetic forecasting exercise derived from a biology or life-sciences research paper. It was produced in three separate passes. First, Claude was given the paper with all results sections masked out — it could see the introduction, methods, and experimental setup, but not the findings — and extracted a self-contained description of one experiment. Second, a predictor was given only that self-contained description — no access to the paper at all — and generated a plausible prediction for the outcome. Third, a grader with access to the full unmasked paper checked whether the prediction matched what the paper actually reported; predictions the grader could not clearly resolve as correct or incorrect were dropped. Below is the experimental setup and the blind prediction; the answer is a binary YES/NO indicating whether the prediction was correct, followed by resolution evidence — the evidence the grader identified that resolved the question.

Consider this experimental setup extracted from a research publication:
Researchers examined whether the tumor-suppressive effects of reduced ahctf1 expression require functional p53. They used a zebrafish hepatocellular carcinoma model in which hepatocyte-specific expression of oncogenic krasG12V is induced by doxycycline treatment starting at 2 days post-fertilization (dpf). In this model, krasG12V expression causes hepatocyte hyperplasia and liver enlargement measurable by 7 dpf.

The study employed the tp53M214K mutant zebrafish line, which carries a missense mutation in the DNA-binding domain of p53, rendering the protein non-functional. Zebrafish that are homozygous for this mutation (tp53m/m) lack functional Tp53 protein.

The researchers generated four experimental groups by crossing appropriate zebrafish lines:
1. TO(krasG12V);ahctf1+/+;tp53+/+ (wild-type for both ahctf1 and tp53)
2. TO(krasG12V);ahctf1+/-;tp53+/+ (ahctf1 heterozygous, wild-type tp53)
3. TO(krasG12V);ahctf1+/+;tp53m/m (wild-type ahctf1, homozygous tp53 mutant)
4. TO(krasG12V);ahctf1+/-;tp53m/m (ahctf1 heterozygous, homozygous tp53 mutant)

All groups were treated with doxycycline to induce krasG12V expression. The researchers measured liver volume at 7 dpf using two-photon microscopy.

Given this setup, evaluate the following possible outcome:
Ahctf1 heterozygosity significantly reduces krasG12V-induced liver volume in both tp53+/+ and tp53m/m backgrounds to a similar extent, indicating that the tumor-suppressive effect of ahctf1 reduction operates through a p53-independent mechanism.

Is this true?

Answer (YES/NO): NO